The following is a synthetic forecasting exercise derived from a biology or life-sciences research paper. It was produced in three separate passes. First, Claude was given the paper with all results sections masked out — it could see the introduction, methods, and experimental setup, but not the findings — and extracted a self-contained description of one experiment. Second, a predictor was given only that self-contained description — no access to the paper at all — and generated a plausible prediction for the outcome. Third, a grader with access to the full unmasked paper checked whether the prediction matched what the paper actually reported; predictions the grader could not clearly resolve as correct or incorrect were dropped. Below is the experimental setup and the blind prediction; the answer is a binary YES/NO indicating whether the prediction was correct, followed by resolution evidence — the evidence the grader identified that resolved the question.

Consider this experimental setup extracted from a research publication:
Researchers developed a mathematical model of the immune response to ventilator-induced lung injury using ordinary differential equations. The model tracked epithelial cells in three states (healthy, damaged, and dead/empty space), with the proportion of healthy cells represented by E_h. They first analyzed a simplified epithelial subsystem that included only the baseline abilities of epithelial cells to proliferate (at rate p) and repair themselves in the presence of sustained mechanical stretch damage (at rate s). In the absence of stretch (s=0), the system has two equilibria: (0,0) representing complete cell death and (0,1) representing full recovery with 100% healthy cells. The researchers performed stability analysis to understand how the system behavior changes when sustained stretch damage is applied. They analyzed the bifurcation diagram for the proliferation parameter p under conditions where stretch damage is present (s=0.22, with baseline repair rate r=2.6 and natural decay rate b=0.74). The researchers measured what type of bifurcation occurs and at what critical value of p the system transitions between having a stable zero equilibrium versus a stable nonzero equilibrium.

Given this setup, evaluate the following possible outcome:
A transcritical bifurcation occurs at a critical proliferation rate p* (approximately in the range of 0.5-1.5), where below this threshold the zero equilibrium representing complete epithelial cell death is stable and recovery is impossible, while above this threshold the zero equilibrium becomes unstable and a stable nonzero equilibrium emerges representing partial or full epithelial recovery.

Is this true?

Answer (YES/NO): YES